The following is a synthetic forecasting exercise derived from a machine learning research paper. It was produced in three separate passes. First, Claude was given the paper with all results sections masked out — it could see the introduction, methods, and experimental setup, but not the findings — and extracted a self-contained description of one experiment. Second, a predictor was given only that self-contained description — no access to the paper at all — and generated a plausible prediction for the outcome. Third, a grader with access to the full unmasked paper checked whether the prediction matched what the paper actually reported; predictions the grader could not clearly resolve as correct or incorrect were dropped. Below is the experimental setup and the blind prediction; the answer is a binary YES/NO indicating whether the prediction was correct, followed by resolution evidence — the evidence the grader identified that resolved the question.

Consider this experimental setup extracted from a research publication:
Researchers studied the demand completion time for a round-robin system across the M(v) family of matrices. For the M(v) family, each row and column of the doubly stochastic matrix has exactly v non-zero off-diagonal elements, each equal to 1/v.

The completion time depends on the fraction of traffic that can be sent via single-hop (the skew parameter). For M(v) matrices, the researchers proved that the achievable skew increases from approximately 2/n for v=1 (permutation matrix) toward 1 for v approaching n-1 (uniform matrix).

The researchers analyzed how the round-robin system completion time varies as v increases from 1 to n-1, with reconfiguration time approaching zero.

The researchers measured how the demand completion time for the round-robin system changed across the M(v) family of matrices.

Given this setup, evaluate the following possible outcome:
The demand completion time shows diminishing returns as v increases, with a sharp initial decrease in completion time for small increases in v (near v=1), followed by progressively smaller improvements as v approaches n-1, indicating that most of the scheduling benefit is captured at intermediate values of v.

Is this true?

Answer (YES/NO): NO